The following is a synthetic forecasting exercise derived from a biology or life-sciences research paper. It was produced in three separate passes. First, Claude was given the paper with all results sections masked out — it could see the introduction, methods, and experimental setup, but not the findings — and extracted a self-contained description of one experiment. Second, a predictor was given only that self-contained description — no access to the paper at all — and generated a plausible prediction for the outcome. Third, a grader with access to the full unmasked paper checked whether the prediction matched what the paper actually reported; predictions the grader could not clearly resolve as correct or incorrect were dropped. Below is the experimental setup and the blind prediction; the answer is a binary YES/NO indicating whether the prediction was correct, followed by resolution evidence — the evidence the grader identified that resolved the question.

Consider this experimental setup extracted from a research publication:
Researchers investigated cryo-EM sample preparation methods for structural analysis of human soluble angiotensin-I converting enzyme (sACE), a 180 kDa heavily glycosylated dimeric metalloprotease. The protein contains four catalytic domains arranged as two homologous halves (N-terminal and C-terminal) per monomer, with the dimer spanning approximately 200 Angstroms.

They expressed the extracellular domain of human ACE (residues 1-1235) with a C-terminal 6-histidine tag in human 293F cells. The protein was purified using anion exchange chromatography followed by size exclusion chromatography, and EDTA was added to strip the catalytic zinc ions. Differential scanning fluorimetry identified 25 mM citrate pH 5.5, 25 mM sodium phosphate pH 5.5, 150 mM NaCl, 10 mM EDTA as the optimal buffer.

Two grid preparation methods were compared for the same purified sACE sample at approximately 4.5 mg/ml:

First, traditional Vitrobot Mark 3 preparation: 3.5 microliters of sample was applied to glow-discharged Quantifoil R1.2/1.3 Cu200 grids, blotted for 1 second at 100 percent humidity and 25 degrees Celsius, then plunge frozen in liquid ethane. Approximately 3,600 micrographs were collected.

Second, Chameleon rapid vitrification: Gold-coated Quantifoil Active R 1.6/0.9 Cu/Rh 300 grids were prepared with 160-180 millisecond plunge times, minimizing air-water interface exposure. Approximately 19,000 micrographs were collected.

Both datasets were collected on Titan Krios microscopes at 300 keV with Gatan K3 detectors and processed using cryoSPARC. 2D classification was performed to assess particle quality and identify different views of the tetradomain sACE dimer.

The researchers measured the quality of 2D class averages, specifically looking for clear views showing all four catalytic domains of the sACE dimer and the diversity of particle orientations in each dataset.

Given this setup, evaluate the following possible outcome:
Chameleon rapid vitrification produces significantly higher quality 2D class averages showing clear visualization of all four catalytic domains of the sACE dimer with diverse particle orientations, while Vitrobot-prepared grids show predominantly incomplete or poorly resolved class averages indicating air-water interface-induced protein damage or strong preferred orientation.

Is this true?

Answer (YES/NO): YES